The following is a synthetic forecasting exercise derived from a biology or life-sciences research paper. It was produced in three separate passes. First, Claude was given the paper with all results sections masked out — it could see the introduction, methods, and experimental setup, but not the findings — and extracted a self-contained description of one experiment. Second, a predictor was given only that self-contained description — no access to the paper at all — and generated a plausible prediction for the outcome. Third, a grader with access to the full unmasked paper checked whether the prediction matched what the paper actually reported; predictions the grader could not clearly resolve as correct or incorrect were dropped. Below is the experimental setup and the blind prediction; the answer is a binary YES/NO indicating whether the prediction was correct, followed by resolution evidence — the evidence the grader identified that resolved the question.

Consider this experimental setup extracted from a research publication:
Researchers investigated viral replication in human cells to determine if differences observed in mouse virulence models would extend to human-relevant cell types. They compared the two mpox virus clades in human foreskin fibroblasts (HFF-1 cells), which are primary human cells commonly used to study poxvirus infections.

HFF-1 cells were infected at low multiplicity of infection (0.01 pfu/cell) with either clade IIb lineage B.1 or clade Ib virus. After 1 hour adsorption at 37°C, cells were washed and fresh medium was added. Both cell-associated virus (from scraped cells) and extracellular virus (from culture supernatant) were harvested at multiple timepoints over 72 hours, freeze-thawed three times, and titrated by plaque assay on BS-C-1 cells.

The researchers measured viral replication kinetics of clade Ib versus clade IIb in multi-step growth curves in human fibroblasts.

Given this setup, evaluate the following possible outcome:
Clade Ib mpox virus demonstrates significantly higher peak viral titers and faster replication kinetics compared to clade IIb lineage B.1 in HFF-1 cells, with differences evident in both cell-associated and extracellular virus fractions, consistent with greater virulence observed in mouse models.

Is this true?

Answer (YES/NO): NO